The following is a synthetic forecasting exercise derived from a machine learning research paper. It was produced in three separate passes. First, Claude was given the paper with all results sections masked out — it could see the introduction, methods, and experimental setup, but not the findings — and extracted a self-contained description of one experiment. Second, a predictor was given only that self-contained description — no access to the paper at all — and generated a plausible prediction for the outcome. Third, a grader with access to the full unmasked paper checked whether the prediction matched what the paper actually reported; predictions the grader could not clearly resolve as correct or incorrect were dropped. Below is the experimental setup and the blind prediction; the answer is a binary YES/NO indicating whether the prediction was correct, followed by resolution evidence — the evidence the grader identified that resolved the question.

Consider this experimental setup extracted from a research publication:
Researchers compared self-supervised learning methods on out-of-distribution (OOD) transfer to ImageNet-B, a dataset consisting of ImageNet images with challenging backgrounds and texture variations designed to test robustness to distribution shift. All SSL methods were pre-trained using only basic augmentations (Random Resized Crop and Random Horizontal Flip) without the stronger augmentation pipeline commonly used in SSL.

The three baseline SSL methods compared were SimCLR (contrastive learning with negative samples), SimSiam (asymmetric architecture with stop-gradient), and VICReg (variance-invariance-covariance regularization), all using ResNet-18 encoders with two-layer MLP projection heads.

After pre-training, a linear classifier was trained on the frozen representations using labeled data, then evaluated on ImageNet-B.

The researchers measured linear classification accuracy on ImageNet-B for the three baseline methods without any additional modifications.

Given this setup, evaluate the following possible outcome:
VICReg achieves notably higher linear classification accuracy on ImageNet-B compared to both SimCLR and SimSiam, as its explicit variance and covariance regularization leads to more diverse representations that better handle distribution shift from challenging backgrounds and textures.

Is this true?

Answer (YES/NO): NO